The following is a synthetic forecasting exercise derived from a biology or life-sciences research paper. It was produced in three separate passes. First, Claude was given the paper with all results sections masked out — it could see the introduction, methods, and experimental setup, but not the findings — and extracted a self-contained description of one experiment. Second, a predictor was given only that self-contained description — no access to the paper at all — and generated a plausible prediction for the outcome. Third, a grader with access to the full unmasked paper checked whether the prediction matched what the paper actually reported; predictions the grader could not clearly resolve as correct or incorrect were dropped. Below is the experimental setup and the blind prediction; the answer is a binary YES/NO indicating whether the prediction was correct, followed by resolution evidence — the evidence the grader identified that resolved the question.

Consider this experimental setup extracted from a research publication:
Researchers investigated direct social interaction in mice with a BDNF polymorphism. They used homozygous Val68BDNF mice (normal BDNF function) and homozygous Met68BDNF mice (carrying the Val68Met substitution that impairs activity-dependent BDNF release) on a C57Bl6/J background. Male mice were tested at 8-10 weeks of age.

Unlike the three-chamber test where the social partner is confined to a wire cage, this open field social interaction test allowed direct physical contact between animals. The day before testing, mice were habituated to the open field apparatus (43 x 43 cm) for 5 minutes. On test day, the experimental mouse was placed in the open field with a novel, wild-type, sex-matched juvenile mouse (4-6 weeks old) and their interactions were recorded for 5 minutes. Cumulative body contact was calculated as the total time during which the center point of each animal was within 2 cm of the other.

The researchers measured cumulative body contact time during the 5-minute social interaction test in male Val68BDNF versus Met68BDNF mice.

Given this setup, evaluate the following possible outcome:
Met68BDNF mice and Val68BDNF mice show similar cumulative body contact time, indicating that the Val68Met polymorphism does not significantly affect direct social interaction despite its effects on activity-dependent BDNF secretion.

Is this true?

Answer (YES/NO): NO